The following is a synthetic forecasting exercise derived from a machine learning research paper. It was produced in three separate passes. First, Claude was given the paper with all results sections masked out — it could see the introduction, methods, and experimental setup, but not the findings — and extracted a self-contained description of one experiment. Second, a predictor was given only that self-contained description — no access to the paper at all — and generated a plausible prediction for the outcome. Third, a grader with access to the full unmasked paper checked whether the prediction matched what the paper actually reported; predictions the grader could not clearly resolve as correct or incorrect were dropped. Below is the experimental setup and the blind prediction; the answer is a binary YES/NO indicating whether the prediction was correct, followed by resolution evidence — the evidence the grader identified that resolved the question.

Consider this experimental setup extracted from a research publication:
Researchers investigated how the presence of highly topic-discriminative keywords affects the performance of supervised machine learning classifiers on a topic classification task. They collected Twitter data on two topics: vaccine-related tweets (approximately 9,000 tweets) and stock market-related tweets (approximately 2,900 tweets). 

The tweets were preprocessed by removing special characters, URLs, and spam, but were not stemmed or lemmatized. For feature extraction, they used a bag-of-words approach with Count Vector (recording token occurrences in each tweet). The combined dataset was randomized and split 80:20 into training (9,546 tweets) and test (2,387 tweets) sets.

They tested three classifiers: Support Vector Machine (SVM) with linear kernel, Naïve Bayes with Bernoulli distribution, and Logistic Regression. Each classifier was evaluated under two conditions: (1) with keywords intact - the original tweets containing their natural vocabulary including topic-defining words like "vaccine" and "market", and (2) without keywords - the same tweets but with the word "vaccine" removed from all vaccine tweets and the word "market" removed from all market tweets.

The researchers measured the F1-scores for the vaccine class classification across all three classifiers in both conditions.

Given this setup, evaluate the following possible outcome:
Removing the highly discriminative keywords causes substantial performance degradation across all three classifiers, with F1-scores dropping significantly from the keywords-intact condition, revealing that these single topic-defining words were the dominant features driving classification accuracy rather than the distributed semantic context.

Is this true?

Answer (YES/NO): YES